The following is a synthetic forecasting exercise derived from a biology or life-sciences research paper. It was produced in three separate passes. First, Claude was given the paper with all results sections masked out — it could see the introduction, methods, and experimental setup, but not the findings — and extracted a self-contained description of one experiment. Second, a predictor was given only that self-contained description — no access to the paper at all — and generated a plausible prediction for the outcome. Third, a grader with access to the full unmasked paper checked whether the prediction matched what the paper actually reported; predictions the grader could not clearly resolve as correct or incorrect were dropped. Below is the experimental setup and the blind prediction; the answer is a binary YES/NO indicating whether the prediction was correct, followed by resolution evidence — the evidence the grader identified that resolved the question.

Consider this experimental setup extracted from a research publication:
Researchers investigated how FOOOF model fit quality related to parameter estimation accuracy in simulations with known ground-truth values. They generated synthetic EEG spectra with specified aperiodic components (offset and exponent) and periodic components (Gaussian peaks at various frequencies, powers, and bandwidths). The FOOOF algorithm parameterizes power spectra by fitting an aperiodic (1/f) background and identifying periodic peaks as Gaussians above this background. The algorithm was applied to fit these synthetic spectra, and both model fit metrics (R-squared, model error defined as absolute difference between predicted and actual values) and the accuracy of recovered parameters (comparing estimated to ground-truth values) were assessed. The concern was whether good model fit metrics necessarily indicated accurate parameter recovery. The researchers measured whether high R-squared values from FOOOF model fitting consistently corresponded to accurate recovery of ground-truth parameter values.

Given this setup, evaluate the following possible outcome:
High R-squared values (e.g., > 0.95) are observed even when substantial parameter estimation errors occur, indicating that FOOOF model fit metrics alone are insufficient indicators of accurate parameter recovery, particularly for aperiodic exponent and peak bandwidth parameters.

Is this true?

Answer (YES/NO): YES